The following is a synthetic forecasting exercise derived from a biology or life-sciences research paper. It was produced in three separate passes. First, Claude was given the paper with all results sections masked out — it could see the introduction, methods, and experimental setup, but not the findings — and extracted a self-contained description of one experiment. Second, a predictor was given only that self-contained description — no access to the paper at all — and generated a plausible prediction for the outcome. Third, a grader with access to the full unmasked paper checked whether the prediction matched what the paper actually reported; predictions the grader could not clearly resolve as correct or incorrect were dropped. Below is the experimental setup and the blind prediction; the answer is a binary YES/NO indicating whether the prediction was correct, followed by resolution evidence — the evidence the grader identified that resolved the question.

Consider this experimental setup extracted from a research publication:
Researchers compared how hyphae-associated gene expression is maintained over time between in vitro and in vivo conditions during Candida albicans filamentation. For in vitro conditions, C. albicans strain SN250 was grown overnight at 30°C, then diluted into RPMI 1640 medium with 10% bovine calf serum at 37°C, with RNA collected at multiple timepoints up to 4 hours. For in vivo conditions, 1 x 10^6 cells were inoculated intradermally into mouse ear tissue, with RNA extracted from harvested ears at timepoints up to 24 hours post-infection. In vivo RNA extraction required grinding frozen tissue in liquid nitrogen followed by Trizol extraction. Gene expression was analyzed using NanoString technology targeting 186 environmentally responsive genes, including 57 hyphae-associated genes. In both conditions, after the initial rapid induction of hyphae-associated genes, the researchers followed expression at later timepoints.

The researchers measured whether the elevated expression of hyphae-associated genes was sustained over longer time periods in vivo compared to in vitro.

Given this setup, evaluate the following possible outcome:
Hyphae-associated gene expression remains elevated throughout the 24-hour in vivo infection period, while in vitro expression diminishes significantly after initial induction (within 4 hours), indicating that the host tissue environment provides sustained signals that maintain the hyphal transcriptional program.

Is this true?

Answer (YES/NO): YES